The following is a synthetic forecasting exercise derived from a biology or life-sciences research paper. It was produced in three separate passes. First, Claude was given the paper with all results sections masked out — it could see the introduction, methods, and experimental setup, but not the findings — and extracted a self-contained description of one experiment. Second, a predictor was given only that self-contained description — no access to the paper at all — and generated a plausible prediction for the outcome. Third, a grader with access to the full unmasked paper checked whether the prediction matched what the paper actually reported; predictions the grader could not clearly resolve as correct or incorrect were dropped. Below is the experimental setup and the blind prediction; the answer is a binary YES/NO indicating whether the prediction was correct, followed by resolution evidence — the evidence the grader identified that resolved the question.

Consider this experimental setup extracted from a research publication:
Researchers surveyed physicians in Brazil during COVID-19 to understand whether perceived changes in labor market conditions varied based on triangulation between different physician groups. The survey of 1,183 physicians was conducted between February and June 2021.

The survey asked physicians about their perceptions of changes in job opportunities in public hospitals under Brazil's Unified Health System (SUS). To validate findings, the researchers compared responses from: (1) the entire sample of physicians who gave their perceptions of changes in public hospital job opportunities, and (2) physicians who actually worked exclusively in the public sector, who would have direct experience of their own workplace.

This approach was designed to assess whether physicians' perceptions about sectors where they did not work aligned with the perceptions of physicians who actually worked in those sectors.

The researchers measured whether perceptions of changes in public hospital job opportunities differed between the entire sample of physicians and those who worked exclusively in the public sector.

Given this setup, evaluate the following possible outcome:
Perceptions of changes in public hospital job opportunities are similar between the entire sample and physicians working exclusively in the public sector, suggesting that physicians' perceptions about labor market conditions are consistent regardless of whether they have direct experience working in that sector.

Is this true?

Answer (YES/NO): NO